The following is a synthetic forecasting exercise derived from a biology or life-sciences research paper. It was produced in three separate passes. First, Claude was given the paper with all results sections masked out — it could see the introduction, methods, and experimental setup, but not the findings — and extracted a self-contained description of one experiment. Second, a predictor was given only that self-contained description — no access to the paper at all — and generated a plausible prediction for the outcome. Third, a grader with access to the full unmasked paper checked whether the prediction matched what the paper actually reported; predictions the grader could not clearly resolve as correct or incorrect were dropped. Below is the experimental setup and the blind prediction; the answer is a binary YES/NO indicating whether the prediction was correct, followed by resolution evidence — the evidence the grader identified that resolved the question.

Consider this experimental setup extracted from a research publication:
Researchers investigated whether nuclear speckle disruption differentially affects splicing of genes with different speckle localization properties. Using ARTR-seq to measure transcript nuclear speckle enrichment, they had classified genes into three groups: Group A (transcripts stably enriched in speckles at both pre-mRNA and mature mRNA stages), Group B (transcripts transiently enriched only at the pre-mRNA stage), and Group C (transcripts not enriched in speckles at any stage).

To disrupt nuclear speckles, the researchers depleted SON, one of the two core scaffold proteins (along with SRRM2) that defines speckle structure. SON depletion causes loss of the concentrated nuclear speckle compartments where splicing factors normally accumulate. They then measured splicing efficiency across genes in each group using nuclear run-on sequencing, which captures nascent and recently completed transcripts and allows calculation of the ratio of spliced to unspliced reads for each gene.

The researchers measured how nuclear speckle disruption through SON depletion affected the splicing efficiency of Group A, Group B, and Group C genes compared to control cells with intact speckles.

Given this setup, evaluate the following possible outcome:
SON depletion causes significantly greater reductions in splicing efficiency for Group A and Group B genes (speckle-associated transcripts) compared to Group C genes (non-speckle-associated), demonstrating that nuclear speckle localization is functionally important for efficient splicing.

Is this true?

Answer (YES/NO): YES